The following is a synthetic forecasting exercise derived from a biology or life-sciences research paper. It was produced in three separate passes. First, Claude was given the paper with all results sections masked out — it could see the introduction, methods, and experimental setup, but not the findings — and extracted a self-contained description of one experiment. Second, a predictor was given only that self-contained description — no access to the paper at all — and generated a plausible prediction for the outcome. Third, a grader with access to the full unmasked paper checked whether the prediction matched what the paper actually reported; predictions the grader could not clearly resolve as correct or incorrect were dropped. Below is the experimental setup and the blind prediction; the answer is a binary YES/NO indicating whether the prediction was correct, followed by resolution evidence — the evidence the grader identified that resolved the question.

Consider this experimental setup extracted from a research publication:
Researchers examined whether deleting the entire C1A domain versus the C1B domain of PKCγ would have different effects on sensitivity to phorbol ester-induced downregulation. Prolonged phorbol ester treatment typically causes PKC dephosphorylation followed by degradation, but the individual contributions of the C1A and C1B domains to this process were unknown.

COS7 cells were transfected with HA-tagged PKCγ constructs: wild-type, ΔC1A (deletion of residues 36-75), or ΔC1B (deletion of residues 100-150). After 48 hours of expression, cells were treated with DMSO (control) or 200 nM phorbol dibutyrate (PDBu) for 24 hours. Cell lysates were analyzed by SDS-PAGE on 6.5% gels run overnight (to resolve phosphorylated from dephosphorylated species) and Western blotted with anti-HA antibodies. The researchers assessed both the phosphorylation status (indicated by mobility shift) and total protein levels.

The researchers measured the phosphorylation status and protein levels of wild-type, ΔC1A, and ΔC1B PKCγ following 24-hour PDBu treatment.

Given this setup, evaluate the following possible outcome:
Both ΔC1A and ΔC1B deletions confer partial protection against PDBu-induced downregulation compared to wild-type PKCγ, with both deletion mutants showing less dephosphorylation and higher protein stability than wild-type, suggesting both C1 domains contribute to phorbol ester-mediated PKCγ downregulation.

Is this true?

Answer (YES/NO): NO